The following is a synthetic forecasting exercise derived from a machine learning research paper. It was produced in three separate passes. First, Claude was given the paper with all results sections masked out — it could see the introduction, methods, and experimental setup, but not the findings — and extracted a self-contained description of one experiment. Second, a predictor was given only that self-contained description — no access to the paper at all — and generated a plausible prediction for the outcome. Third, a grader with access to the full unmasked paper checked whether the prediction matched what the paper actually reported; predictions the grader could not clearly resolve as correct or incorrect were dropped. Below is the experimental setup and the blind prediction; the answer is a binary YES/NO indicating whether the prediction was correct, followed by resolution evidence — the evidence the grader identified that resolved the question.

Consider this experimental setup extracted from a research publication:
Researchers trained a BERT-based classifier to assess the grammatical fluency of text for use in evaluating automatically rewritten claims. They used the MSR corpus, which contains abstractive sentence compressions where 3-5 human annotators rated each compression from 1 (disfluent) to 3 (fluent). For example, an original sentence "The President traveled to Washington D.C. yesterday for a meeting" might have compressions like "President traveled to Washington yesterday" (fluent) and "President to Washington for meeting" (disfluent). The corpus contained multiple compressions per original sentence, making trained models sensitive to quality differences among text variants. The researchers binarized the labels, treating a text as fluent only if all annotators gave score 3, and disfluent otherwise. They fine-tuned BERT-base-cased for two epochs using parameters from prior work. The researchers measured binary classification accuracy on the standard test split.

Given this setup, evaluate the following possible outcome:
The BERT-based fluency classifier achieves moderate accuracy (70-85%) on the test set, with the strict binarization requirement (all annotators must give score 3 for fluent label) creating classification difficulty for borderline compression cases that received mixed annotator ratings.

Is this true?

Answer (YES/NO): YES